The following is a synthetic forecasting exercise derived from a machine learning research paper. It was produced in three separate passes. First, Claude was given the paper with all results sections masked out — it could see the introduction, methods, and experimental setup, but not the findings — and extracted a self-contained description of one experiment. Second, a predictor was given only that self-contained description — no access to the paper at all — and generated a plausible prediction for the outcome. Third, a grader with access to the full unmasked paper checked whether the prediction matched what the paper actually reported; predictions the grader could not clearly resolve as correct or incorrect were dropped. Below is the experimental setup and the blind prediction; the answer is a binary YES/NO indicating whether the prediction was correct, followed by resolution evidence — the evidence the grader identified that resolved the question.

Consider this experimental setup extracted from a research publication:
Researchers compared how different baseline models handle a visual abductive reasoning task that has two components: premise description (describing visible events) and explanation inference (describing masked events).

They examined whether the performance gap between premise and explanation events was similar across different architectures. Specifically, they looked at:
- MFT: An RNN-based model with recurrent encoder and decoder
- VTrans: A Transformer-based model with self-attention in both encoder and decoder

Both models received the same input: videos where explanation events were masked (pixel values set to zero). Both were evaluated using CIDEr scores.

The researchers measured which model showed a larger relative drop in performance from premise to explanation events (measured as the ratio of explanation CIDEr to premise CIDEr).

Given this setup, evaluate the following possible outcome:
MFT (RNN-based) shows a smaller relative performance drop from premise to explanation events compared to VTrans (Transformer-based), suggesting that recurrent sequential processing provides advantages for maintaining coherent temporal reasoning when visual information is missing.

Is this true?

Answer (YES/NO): YES